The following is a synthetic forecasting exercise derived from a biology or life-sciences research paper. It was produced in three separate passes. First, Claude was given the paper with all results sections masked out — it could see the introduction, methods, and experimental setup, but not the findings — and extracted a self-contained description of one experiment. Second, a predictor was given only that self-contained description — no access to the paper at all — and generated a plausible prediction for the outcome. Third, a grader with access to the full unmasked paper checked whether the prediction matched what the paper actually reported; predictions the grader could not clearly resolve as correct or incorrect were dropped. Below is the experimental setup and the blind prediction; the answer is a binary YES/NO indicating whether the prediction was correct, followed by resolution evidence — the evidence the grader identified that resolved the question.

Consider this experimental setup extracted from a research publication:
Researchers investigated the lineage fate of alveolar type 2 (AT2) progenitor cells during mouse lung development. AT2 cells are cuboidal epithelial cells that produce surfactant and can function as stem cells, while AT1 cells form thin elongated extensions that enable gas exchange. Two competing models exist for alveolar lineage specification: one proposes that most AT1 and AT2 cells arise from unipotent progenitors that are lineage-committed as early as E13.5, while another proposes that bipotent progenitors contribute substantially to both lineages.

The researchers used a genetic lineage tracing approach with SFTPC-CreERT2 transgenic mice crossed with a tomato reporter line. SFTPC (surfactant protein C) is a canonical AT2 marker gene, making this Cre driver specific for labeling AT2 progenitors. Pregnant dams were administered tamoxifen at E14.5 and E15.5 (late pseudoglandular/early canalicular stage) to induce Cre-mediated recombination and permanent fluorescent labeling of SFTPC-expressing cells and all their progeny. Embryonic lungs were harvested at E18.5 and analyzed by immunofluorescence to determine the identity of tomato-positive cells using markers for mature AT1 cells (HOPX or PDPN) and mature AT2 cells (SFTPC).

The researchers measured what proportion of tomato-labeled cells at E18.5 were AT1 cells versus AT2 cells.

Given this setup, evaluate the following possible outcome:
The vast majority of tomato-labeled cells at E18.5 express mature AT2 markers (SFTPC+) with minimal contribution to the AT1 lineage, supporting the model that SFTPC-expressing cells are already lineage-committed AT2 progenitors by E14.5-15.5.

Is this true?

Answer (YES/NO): NO